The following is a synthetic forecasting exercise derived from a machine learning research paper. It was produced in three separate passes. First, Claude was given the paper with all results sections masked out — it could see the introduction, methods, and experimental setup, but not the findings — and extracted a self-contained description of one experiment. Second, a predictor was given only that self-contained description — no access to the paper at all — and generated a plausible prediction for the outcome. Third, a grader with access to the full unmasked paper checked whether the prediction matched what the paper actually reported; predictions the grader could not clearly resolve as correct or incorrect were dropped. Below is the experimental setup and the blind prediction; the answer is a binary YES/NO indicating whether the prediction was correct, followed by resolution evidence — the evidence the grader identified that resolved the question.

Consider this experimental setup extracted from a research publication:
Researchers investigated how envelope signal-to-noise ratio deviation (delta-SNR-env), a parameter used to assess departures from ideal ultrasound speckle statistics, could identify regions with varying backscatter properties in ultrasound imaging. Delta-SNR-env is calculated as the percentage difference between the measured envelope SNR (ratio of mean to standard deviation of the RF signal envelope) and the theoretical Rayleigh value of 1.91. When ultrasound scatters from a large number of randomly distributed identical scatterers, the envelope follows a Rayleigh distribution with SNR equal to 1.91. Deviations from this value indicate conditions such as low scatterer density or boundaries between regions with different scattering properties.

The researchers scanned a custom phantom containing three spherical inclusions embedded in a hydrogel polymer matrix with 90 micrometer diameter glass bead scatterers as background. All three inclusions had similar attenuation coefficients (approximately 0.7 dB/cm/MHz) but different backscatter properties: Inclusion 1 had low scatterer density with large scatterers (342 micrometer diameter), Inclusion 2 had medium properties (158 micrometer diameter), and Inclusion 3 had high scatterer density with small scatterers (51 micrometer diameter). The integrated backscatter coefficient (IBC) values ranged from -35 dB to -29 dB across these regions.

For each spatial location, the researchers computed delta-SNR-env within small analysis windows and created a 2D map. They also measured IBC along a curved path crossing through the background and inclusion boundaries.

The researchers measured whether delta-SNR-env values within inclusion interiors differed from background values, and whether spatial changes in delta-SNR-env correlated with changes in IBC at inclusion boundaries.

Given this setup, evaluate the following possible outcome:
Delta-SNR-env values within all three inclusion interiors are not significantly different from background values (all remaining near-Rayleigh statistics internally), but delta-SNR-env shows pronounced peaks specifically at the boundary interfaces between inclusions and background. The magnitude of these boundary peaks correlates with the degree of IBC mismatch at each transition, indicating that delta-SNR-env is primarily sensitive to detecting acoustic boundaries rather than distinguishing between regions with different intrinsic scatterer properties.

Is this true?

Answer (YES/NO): NO